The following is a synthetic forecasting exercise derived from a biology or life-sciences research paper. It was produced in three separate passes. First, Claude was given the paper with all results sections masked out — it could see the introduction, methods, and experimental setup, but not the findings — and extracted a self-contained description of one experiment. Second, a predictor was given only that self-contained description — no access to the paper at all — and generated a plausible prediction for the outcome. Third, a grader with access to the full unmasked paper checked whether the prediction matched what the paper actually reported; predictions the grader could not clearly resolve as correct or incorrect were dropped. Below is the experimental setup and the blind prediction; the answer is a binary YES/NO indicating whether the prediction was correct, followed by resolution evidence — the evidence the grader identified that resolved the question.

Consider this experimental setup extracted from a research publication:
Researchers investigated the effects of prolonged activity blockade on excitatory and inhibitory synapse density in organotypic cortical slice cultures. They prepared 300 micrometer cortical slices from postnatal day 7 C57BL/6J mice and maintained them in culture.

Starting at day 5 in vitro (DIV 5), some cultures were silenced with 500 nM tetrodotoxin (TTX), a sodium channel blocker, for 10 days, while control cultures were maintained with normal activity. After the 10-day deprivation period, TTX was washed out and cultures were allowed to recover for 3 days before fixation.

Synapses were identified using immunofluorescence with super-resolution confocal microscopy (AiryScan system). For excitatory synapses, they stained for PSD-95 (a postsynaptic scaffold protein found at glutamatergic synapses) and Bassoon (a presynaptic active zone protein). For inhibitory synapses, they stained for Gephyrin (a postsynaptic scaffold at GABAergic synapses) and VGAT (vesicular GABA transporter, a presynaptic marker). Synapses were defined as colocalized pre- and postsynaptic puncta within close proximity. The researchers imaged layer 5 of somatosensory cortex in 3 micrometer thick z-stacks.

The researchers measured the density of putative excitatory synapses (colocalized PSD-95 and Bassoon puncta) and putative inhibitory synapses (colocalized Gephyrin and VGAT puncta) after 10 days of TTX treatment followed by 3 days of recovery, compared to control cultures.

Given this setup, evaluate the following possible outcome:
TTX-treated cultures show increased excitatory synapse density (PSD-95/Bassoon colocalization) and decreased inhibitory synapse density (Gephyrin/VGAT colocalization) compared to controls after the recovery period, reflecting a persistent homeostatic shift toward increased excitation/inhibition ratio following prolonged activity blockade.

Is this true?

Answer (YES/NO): NO